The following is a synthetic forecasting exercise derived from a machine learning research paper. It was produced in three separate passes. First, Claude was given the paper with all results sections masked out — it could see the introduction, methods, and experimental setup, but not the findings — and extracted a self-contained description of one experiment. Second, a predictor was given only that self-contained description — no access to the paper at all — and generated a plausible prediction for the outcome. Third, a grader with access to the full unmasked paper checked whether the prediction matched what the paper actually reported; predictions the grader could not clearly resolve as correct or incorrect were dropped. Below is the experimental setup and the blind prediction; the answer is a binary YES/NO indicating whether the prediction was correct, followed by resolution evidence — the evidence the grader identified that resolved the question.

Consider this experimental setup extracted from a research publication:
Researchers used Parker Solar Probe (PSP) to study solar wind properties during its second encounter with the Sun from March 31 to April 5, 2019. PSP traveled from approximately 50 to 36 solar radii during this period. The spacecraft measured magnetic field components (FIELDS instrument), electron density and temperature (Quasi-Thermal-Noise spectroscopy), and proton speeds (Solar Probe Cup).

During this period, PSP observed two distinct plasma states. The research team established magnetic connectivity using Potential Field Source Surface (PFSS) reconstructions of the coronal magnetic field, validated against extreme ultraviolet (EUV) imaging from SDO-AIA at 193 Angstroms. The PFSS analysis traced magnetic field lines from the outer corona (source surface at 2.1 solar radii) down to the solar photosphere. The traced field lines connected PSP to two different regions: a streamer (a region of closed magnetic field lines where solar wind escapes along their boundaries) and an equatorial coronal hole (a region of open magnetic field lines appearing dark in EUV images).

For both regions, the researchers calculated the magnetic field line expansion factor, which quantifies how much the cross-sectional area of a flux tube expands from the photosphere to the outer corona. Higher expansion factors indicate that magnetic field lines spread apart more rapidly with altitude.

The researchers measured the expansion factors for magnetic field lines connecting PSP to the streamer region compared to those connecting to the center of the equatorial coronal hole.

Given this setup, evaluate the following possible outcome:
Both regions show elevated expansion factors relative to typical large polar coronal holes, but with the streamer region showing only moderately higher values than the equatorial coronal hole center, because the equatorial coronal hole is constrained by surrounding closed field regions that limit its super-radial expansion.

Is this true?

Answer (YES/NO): NO